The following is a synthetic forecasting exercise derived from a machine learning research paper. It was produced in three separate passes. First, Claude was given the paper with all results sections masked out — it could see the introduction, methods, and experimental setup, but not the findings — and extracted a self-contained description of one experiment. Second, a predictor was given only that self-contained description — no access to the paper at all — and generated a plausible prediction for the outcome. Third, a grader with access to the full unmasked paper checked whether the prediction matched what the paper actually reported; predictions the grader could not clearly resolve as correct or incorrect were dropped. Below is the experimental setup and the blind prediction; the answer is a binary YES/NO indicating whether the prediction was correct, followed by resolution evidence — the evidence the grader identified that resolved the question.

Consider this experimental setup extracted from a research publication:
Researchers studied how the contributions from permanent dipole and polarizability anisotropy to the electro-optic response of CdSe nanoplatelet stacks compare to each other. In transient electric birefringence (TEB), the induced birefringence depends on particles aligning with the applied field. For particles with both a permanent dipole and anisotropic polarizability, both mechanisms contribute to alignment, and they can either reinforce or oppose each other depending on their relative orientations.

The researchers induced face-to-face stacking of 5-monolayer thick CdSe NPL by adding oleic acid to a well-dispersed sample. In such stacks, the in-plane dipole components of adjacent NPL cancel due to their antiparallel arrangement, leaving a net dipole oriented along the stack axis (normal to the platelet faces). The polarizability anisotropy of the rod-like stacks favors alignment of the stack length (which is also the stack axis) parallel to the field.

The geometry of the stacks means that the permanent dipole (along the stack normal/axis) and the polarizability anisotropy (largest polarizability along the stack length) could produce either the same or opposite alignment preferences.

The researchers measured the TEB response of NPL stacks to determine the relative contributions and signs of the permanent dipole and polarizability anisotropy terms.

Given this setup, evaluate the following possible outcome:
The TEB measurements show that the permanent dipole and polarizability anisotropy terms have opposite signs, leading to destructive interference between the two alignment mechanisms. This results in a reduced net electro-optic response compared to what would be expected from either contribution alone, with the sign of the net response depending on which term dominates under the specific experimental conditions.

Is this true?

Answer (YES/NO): YES